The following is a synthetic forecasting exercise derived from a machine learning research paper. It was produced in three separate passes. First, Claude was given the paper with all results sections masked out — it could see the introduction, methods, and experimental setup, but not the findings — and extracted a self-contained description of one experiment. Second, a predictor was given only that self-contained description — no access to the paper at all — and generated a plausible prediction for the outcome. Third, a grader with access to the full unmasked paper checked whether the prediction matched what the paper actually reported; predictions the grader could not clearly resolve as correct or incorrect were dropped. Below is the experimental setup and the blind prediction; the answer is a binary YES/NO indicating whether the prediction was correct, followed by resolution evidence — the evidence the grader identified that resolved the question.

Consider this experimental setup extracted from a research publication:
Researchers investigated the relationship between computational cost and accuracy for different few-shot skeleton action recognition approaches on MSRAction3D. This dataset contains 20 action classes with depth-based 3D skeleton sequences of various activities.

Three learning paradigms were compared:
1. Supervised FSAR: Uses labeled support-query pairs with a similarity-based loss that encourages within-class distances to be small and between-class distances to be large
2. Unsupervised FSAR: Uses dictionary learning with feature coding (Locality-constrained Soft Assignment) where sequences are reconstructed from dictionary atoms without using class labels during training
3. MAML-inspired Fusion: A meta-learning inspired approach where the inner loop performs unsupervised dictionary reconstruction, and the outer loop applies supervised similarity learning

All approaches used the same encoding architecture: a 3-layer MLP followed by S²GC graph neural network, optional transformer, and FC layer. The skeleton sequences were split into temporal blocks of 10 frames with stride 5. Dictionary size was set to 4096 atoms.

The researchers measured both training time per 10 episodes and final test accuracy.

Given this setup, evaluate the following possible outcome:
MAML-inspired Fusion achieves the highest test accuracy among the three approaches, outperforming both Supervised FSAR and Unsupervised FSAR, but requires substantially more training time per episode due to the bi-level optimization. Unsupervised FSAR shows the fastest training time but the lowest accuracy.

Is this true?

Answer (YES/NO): NO